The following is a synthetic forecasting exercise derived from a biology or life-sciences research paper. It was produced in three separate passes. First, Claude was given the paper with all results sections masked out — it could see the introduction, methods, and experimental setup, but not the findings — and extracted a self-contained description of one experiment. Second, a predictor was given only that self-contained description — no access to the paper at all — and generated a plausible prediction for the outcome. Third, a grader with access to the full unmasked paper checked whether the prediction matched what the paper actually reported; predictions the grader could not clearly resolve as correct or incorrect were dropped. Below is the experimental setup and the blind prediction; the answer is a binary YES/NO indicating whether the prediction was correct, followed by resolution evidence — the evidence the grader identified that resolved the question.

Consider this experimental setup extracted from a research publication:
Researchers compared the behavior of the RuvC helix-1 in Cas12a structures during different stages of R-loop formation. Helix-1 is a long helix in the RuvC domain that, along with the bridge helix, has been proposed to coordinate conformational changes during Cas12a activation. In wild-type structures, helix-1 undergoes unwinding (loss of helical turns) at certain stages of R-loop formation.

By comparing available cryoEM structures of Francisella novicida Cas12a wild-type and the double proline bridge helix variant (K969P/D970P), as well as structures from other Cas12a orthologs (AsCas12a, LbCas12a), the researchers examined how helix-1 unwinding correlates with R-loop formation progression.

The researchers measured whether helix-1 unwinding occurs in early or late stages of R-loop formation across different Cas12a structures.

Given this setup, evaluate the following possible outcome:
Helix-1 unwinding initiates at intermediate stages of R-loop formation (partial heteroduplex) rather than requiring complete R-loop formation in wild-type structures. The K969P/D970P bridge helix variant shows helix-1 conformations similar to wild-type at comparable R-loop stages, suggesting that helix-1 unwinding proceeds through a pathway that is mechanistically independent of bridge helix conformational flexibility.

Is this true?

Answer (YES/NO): NO